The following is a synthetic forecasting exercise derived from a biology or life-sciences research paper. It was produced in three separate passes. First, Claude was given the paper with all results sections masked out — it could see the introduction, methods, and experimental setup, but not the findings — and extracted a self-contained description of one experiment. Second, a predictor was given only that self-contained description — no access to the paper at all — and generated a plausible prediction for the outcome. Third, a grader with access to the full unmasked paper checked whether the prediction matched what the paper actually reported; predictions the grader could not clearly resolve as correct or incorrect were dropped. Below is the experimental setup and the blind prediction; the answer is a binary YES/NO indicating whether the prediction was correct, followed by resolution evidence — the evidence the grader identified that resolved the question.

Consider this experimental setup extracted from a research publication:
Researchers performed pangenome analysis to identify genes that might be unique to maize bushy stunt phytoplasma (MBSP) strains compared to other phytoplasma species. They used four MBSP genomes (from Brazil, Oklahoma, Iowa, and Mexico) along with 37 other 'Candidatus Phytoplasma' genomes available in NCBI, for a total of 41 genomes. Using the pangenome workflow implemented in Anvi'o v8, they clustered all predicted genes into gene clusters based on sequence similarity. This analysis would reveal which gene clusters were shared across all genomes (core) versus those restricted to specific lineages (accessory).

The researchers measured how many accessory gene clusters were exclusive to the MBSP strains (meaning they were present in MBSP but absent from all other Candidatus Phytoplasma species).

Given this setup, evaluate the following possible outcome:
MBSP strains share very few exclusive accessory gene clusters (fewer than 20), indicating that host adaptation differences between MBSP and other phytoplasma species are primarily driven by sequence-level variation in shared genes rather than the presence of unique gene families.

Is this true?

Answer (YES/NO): NO